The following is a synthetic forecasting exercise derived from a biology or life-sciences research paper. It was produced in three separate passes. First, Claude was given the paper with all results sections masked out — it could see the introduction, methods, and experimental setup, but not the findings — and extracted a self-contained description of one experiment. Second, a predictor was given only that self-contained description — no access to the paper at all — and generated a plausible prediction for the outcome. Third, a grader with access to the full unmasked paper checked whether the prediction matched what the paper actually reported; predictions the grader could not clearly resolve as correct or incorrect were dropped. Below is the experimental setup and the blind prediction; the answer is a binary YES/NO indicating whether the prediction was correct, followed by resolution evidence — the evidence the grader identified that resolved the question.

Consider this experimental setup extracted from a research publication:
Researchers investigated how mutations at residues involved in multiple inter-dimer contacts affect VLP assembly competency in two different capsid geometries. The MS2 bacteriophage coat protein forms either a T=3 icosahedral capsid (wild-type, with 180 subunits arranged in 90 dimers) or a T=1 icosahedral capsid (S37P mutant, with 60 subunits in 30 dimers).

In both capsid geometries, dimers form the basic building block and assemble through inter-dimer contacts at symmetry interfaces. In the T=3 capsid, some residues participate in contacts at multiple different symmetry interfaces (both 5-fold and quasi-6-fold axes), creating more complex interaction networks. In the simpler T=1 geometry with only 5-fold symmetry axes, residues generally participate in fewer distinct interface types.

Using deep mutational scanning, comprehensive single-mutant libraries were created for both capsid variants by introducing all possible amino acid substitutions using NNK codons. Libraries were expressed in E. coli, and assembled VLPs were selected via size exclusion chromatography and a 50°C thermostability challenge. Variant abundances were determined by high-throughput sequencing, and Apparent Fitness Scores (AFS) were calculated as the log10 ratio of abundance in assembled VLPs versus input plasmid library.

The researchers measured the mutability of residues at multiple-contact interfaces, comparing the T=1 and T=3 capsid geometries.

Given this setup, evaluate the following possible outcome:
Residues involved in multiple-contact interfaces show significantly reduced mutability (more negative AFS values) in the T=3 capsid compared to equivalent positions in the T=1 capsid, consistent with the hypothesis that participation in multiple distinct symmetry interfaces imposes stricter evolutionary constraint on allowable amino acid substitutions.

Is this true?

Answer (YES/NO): YES